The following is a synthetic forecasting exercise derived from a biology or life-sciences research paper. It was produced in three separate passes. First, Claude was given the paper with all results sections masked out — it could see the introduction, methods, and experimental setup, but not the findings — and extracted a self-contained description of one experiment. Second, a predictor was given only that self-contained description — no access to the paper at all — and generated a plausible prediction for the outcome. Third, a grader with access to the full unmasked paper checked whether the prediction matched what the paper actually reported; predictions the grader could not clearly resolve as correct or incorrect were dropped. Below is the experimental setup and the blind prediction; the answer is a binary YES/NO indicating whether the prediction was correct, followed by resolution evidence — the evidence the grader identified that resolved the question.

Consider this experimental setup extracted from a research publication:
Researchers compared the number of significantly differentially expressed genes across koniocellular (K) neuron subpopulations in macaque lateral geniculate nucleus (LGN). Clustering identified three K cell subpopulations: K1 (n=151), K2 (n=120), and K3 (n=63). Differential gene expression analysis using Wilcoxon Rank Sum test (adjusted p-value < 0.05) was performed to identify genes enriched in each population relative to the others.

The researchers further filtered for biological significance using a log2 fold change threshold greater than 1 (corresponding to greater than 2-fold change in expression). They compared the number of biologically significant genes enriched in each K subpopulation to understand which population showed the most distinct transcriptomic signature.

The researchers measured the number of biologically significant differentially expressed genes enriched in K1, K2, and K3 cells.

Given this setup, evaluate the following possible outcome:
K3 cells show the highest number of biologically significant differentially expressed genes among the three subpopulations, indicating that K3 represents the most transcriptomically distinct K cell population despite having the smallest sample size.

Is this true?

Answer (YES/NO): YES